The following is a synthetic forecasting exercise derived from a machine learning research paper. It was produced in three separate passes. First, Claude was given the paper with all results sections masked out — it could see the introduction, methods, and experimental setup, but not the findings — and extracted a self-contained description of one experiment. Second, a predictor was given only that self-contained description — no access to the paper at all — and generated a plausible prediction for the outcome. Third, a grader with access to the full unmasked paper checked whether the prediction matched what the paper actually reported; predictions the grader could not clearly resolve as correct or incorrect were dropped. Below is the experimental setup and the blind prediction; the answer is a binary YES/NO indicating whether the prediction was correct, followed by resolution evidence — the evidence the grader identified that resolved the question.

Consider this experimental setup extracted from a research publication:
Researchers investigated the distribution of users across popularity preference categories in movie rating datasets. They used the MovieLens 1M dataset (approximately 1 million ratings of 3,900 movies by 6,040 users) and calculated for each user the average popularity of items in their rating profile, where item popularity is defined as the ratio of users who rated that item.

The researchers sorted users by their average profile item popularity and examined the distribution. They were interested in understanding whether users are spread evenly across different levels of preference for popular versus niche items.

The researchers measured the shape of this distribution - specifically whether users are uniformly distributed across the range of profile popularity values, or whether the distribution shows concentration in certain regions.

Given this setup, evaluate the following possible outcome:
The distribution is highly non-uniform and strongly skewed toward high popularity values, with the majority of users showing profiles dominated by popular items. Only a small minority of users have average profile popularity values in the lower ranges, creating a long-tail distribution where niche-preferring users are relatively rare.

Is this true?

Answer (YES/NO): NO